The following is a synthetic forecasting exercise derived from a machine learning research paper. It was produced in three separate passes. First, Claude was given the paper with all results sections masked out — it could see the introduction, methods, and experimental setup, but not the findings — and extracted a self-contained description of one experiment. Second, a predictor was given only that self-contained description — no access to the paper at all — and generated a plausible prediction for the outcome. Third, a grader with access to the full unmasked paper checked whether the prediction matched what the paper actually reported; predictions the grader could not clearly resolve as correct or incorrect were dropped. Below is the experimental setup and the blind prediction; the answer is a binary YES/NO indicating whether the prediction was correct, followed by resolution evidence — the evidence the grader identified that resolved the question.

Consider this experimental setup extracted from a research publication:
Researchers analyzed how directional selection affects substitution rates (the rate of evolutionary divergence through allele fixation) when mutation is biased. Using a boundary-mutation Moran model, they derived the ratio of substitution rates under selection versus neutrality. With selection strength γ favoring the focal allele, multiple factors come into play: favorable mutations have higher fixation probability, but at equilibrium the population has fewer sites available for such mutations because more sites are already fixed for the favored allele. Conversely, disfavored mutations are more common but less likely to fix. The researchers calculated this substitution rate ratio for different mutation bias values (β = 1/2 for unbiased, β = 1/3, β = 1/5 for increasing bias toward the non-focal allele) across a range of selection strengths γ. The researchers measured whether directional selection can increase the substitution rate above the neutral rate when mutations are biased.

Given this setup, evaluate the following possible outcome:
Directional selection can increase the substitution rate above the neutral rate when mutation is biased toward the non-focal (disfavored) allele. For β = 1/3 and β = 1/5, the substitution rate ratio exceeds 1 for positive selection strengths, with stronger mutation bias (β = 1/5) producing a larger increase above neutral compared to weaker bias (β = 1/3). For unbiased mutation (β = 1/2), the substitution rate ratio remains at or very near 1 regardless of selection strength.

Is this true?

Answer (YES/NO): NO